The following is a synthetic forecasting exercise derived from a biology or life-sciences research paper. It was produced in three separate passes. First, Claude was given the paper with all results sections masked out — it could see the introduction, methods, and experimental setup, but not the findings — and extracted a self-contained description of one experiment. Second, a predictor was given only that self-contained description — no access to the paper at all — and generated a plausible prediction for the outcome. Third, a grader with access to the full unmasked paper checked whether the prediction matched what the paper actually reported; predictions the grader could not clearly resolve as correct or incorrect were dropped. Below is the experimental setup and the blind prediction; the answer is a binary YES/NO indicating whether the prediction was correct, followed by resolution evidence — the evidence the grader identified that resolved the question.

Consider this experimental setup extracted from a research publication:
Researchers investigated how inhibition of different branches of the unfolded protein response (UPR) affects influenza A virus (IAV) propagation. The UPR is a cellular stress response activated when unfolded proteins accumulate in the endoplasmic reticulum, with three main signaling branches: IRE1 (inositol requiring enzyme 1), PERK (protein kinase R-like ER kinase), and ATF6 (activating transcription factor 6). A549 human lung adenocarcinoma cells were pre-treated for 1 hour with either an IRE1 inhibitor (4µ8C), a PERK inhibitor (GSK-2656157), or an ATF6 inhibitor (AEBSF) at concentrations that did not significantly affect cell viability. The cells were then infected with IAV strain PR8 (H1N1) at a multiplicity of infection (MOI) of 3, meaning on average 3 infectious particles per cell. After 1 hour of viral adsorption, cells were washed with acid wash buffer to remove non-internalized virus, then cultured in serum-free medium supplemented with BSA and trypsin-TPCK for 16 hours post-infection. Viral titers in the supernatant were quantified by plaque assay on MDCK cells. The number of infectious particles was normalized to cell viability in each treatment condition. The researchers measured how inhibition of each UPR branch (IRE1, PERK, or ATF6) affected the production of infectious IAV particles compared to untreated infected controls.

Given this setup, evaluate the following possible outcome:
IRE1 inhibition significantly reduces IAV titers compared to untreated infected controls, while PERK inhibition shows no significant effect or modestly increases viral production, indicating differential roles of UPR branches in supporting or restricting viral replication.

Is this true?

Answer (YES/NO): YES